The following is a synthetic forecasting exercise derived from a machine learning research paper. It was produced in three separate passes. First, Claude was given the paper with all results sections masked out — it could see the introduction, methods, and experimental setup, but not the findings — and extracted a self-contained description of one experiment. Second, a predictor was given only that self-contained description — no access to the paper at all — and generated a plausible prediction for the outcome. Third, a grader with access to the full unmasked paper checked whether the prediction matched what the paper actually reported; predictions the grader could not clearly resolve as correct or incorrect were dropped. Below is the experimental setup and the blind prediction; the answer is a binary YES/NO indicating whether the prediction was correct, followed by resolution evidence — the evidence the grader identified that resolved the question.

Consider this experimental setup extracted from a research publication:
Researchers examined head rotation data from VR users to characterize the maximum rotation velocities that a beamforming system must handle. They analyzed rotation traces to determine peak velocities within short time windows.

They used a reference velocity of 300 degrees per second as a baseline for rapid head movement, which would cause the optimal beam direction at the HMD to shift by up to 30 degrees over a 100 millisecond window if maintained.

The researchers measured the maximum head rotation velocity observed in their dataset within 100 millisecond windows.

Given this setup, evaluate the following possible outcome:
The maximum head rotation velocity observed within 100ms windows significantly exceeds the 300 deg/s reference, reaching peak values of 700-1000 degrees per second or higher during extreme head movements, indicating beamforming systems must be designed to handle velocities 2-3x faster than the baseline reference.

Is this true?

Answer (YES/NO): YES